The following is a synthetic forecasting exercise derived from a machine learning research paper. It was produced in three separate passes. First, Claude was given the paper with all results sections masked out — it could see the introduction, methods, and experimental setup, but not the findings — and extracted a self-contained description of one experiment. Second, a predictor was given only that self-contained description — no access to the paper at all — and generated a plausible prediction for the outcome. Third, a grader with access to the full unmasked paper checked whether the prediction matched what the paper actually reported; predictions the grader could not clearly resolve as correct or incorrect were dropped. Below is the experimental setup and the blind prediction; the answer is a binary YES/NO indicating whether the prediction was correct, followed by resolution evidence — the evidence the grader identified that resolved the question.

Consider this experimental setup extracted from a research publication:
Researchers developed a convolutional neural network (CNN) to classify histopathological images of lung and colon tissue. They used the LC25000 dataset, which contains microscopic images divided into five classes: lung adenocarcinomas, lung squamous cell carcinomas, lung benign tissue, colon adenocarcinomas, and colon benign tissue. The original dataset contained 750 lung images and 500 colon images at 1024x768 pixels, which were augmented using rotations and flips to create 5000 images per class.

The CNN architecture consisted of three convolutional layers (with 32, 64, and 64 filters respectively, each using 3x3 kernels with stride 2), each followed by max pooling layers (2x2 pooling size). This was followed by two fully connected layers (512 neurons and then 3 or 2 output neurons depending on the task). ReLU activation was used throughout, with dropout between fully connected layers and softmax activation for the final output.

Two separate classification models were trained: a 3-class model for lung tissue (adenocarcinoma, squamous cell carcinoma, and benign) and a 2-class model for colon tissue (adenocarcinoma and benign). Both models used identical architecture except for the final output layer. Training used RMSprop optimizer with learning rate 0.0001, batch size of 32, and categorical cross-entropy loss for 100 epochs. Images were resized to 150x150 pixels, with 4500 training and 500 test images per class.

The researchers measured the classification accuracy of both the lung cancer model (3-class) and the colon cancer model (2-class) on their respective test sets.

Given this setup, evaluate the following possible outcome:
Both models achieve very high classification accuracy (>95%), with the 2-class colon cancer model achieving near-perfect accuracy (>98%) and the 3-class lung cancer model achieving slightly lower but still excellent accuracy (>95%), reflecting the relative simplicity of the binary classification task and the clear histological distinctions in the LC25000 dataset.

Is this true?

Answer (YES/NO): NO